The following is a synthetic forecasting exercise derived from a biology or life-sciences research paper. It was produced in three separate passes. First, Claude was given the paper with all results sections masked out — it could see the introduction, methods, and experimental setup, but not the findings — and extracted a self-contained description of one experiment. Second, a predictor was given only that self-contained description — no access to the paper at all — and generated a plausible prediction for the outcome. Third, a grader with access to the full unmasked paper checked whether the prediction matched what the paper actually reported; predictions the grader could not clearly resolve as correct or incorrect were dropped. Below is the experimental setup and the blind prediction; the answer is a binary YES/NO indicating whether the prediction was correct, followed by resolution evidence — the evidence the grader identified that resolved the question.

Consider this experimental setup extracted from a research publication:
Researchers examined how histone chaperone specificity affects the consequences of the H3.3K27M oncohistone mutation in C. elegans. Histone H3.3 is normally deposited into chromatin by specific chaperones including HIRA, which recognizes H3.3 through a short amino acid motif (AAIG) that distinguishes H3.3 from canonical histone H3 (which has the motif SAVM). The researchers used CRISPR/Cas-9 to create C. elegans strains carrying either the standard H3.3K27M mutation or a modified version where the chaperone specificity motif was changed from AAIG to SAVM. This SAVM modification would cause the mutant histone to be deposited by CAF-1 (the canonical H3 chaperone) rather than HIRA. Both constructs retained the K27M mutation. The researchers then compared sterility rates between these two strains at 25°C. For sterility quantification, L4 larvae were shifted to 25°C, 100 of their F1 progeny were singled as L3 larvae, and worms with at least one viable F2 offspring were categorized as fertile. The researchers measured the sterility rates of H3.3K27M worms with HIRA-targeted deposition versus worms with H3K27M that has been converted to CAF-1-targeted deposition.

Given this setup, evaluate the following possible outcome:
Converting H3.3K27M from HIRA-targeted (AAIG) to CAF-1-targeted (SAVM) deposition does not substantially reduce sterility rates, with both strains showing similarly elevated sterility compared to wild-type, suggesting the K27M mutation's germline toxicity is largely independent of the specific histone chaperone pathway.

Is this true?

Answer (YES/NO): NO